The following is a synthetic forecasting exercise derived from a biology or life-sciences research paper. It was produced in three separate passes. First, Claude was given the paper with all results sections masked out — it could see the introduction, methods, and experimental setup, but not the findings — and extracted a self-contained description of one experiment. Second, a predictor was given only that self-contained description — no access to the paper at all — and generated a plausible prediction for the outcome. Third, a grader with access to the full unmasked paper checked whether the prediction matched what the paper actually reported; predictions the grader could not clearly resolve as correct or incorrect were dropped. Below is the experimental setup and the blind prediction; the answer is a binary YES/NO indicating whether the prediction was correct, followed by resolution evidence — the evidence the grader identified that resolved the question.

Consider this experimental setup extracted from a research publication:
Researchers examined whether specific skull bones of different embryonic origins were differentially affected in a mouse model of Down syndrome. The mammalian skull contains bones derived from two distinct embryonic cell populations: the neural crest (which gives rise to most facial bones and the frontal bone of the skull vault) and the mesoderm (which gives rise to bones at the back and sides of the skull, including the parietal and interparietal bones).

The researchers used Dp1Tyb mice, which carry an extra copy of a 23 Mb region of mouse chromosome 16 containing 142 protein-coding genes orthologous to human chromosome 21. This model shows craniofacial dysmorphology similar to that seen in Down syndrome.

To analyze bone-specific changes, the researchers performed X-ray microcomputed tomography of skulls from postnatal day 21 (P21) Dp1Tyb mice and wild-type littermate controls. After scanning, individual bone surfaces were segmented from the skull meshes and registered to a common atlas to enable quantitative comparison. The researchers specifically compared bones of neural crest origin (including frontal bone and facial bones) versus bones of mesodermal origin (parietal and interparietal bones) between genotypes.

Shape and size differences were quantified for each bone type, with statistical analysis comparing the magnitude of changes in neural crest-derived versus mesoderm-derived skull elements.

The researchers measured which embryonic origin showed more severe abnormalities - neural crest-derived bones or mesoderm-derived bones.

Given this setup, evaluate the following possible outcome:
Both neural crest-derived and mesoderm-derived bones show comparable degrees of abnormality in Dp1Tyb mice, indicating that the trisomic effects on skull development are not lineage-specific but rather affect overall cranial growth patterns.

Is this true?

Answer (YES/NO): NO